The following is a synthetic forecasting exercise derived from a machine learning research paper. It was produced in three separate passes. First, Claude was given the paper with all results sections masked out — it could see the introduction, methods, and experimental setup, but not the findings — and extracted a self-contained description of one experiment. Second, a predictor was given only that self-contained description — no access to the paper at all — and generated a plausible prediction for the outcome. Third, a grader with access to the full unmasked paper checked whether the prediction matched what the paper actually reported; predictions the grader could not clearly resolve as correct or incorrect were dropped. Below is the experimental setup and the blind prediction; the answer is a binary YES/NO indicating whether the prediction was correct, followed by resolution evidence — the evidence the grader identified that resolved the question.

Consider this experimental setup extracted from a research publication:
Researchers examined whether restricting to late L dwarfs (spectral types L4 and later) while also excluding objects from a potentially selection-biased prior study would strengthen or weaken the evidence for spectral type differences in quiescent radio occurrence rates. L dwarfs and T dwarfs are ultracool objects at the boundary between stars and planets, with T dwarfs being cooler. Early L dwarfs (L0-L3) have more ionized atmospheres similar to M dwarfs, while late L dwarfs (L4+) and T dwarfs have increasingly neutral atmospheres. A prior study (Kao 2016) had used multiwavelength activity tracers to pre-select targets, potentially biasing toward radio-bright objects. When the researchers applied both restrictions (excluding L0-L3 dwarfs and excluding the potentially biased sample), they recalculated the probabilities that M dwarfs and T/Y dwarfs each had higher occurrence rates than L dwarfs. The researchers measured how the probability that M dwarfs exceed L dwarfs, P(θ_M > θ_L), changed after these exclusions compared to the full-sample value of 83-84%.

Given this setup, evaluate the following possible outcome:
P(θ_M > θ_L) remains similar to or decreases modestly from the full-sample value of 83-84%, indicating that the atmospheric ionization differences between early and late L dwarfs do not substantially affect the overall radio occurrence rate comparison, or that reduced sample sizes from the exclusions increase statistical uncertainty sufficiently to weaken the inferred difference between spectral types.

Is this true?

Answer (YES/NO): NO